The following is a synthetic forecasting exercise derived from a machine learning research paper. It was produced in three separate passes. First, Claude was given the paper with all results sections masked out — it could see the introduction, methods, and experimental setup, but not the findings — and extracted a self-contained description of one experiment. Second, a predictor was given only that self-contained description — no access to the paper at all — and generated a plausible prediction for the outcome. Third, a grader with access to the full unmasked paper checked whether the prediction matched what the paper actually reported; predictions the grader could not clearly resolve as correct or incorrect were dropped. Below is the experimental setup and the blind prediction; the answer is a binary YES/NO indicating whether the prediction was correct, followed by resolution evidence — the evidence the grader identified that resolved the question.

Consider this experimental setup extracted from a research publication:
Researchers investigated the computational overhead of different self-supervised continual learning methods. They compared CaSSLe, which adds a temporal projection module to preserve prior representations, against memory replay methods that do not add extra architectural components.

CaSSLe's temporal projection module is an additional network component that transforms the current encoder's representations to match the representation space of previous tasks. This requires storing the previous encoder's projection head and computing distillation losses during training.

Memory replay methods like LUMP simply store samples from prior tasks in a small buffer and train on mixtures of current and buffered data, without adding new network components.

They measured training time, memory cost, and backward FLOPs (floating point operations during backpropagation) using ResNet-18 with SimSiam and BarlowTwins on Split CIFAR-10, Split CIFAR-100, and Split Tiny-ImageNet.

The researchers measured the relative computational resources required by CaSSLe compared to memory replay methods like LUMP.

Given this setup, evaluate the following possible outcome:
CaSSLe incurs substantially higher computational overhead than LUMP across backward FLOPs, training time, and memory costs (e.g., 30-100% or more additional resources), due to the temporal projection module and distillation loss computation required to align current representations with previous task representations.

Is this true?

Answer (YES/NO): YES